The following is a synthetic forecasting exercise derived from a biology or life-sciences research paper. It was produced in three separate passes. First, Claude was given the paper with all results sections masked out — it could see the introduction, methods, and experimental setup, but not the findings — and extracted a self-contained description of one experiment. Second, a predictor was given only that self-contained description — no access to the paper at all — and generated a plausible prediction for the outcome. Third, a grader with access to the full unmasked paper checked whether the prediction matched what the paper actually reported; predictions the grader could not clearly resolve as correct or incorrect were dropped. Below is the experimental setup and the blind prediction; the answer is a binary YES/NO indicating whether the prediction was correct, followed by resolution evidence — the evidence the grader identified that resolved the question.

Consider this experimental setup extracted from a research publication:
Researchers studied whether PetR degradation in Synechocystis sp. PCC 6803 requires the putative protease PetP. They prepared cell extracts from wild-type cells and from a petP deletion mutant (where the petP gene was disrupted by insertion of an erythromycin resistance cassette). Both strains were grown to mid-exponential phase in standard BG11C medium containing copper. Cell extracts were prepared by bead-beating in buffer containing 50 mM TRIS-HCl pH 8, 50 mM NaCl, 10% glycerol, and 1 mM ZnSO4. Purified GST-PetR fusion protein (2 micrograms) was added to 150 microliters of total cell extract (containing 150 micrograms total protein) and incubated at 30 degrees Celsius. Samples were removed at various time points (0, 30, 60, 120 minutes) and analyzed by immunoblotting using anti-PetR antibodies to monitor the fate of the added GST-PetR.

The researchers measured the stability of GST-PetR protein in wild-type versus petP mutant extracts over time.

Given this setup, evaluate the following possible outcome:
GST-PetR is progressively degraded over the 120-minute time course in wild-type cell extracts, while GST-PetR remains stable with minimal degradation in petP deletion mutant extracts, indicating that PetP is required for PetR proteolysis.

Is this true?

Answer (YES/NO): YES